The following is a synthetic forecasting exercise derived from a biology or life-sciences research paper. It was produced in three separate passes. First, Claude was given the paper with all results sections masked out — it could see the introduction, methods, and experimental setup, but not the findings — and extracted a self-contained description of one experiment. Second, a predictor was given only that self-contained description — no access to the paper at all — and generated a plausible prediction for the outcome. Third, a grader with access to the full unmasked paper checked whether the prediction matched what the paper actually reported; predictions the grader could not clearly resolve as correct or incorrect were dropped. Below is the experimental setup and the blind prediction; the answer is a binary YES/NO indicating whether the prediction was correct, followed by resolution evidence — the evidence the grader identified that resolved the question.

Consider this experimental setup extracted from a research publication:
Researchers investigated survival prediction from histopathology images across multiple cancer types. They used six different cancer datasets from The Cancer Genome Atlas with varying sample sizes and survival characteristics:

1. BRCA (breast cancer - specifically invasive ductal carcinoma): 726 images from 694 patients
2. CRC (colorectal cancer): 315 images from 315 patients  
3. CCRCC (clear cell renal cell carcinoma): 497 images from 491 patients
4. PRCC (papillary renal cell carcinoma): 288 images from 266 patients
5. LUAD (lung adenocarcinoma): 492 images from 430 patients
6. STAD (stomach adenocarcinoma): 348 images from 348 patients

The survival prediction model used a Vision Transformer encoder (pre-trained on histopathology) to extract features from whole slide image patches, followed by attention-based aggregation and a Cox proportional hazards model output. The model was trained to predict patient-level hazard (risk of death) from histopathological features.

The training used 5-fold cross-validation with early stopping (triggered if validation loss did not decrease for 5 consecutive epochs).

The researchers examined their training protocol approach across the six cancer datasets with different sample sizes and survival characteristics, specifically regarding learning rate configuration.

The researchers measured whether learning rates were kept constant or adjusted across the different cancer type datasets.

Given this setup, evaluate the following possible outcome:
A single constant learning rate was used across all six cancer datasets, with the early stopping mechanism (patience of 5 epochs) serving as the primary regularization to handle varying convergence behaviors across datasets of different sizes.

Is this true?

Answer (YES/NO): NO